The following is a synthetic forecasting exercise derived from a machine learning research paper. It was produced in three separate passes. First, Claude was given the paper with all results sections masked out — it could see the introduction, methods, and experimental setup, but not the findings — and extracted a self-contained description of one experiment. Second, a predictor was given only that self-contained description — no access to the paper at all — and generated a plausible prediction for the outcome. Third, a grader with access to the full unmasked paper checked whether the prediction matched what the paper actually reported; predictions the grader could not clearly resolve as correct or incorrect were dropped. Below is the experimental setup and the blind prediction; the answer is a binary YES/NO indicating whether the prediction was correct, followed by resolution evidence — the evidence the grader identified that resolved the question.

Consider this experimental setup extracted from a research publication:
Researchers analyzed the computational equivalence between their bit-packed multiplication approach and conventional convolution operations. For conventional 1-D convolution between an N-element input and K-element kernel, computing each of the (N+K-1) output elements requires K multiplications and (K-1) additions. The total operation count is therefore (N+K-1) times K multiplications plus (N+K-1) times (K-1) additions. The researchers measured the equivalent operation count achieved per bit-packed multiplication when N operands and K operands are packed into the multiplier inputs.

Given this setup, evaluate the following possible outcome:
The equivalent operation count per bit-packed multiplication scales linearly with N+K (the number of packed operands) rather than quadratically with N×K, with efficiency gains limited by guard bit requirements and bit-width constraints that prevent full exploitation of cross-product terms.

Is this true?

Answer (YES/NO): NO